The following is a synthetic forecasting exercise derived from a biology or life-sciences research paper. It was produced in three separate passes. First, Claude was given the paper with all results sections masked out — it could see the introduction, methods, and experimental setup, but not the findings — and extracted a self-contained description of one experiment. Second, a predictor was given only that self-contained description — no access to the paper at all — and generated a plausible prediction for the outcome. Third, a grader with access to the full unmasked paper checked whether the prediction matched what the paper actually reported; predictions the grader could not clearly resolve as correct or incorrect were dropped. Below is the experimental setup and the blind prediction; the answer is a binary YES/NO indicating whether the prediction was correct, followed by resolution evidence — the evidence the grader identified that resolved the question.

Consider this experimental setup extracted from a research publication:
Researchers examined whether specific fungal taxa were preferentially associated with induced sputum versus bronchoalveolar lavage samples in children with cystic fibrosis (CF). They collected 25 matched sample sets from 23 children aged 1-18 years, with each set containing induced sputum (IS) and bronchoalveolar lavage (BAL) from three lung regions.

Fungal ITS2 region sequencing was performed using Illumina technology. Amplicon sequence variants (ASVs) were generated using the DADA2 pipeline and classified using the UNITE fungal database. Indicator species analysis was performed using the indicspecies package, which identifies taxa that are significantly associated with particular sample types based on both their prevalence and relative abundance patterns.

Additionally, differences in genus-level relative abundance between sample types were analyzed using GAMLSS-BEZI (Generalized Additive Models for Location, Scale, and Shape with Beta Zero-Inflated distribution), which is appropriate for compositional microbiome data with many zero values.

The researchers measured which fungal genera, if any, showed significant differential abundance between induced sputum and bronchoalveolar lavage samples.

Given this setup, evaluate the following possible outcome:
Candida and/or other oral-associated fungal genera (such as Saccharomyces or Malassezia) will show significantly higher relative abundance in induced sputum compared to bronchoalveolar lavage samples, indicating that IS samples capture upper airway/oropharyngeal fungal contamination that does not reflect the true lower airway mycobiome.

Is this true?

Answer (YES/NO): NO